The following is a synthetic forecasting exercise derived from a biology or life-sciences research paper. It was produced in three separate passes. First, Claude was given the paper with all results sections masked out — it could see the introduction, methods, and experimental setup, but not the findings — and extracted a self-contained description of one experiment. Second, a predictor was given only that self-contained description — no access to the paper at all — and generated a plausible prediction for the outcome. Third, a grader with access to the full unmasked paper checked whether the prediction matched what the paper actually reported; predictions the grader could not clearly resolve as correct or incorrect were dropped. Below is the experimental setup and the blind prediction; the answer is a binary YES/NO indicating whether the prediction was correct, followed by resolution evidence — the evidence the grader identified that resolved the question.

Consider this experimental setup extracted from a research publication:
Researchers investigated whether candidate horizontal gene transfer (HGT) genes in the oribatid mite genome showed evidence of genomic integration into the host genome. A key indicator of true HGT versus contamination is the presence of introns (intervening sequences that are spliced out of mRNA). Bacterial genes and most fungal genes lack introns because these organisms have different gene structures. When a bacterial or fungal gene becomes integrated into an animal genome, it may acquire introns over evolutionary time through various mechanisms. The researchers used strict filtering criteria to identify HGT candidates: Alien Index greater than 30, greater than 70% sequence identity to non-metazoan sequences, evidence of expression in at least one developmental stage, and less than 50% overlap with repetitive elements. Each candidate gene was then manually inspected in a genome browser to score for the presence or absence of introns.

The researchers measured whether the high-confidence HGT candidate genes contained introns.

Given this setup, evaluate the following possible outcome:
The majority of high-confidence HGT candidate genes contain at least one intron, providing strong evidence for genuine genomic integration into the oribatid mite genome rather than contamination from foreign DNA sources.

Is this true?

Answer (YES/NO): YES